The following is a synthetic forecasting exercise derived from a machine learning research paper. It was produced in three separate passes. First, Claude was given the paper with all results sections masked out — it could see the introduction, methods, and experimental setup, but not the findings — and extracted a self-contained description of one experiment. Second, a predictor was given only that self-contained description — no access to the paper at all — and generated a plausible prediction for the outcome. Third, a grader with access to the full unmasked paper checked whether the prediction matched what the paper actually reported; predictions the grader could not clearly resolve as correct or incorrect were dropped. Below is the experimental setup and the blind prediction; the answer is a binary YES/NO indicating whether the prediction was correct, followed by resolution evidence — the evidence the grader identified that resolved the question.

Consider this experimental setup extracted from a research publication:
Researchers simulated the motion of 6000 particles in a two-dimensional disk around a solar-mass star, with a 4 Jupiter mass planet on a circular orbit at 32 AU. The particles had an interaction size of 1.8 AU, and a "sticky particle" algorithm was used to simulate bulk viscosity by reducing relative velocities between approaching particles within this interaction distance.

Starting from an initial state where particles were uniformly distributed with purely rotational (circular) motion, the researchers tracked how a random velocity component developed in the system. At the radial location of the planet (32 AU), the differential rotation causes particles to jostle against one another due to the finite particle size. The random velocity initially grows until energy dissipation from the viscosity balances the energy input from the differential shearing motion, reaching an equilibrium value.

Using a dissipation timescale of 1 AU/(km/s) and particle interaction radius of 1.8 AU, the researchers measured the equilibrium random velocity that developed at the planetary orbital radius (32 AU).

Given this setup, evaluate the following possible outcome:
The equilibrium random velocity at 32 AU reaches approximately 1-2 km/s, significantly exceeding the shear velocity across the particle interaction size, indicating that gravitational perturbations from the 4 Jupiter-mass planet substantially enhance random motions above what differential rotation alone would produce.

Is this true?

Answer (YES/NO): NO